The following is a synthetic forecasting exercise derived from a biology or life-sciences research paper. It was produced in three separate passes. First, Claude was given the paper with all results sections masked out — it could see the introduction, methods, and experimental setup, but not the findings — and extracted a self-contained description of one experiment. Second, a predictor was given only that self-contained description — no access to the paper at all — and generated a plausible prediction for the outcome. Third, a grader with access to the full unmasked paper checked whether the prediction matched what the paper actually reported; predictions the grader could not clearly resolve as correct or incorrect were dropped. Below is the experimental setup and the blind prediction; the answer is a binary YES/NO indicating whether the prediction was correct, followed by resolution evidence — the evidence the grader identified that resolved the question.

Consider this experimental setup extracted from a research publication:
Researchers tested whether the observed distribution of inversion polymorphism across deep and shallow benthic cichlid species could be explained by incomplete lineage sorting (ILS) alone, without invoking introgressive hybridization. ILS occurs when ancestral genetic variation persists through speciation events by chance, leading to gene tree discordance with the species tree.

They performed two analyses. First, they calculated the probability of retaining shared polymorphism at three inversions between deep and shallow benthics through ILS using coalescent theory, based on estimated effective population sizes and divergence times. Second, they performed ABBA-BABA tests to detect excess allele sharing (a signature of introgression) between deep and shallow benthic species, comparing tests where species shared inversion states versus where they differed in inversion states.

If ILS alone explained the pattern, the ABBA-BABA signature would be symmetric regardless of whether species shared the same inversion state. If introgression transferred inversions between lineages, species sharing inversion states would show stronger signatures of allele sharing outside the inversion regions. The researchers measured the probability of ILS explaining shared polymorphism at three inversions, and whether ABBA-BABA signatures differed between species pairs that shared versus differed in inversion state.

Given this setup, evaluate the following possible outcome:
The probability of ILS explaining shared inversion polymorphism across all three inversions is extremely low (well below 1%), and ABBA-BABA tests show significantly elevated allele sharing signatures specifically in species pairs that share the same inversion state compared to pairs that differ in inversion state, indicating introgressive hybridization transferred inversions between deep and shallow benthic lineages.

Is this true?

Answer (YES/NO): YES